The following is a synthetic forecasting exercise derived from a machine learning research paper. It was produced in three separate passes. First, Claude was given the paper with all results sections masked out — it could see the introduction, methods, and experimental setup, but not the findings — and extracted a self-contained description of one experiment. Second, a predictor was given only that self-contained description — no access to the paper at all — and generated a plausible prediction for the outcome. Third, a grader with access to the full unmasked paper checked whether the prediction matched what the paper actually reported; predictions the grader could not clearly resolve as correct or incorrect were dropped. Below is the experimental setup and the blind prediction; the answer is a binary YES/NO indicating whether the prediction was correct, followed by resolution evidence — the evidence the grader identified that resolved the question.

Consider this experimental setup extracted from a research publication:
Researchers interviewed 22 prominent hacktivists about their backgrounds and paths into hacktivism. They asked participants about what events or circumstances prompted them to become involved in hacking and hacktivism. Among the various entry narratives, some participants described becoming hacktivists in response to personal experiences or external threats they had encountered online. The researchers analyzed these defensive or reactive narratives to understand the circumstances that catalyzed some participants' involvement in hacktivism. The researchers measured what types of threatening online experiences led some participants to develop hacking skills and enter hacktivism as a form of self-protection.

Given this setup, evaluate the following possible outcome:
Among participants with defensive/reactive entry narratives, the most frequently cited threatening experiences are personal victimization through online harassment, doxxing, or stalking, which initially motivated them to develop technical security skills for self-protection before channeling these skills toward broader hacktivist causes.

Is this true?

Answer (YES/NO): NO